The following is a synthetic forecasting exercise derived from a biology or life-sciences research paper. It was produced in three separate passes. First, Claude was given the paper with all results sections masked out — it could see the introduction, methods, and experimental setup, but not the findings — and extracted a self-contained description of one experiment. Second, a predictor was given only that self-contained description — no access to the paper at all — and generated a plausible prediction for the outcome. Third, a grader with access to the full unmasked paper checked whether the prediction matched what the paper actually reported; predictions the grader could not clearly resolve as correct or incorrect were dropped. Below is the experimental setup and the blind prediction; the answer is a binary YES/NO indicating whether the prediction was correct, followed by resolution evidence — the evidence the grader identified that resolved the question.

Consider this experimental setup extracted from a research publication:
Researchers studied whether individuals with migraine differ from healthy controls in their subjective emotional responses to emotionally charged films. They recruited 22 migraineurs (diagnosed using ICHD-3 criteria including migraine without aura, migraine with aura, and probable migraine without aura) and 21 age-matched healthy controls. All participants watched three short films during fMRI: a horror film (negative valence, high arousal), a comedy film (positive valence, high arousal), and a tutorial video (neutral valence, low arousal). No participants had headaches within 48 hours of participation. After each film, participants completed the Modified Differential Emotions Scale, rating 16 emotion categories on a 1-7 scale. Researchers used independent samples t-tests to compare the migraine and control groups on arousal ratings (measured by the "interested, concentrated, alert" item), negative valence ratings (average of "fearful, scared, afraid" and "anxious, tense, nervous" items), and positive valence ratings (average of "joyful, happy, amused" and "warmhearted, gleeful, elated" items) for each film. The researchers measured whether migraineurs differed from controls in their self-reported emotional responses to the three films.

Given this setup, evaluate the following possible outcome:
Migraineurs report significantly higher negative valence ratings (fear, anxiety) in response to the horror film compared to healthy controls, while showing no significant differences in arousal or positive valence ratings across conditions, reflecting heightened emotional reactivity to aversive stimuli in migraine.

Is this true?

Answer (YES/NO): YES